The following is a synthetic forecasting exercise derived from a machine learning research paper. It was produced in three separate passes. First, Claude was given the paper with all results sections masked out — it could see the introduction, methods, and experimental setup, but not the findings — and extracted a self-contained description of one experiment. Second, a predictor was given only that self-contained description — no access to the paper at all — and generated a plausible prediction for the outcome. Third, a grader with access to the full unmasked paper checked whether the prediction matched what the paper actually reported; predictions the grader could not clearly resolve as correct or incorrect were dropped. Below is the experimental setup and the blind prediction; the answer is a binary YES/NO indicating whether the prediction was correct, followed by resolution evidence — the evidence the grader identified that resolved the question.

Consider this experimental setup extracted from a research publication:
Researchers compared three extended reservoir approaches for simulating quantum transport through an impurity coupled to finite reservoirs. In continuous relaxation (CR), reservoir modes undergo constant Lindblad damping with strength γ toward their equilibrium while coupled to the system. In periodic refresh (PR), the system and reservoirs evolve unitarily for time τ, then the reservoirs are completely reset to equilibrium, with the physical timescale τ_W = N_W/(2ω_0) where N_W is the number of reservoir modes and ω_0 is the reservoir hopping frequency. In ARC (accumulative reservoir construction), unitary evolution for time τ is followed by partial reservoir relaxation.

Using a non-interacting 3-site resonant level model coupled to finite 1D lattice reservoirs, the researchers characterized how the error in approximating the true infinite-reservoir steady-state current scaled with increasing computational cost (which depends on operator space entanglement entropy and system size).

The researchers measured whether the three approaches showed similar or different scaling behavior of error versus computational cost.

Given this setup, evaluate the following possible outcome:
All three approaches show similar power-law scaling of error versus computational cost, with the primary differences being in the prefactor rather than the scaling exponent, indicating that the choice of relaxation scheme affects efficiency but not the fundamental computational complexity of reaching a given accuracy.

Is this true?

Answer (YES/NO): NO